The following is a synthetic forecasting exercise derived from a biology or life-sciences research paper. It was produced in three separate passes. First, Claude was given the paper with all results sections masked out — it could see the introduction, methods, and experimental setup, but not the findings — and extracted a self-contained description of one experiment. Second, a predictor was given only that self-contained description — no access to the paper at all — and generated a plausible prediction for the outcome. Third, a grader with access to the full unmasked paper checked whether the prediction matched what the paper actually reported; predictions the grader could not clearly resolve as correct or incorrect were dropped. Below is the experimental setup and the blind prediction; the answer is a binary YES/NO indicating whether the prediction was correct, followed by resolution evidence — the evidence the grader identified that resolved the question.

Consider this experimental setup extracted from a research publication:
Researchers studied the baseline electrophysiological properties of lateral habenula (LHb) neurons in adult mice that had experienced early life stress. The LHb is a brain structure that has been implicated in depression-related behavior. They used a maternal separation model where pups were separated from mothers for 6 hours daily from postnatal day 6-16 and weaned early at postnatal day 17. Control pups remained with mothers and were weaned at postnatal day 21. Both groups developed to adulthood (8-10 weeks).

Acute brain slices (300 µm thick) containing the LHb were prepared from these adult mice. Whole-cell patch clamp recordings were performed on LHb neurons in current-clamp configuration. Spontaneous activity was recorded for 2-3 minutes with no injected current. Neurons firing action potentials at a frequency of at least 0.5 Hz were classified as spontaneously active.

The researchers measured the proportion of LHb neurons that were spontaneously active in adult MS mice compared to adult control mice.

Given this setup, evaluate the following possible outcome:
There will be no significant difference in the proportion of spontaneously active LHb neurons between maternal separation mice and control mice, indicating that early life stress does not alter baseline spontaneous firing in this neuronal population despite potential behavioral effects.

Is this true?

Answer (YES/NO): NO